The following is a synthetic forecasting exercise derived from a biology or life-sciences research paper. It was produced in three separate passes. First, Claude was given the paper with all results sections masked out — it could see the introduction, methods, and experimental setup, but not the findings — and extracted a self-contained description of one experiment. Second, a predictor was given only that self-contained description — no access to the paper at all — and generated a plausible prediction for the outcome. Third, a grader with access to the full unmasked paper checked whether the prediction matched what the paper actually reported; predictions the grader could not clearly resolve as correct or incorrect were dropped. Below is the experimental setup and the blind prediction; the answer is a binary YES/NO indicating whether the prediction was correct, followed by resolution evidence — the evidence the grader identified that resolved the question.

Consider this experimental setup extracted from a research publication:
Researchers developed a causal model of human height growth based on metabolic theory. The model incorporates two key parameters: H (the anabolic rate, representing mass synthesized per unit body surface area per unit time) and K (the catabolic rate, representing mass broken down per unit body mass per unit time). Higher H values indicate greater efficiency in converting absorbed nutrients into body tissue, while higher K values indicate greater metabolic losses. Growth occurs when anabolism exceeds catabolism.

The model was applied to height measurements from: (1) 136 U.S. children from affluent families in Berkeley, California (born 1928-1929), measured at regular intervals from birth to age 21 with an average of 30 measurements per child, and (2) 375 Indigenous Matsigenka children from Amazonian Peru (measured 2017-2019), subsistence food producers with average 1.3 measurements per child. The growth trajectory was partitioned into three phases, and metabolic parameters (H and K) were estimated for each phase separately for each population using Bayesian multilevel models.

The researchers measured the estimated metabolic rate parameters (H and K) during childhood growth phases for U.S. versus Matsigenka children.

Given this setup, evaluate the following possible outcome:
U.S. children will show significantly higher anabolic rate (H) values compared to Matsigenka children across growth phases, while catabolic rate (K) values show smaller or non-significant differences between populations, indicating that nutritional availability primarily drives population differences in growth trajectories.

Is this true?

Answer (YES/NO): NO